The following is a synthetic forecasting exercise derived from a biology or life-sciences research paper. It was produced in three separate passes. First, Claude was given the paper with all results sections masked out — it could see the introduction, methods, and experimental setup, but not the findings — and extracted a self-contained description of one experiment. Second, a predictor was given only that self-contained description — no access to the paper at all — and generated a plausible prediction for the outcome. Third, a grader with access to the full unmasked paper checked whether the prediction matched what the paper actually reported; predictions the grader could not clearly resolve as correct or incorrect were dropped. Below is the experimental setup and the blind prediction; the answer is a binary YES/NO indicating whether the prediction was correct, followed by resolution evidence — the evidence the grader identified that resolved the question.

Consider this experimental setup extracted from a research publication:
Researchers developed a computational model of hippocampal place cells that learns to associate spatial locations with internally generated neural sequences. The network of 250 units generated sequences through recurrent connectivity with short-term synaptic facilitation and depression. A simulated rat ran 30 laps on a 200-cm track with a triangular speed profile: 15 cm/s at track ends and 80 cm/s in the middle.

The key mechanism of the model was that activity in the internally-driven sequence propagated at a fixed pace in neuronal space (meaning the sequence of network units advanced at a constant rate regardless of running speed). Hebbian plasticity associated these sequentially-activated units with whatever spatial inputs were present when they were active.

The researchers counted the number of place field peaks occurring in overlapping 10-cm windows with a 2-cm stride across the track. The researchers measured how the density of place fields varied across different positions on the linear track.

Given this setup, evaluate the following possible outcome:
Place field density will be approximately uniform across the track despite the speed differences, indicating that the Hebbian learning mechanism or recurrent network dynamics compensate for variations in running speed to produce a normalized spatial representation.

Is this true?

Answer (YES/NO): NO